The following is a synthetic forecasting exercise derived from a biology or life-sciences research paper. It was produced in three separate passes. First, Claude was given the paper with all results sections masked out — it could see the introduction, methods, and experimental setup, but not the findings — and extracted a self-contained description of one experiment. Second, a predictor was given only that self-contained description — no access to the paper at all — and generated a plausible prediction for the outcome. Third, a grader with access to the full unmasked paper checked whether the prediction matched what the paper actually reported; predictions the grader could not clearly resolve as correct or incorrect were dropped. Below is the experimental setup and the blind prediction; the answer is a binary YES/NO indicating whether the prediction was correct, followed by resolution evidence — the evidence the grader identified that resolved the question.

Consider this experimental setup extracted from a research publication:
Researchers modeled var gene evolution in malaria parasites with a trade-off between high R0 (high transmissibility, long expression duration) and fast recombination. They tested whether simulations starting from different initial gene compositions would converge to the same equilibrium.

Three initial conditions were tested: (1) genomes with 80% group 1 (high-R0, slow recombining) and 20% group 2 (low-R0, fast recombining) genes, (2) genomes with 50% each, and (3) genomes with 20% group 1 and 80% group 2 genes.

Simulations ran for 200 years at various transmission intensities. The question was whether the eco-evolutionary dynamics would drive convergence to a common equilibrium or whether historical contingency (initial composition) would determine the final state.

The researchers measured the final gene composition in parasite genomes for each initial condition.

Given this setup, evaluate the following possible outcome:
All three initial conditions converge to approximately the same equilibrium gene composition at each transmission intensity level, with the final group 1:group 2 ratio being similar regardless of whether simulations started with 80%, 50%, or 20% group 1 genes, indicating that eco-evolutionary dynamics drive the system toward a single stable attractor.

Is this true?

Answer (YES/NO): NO